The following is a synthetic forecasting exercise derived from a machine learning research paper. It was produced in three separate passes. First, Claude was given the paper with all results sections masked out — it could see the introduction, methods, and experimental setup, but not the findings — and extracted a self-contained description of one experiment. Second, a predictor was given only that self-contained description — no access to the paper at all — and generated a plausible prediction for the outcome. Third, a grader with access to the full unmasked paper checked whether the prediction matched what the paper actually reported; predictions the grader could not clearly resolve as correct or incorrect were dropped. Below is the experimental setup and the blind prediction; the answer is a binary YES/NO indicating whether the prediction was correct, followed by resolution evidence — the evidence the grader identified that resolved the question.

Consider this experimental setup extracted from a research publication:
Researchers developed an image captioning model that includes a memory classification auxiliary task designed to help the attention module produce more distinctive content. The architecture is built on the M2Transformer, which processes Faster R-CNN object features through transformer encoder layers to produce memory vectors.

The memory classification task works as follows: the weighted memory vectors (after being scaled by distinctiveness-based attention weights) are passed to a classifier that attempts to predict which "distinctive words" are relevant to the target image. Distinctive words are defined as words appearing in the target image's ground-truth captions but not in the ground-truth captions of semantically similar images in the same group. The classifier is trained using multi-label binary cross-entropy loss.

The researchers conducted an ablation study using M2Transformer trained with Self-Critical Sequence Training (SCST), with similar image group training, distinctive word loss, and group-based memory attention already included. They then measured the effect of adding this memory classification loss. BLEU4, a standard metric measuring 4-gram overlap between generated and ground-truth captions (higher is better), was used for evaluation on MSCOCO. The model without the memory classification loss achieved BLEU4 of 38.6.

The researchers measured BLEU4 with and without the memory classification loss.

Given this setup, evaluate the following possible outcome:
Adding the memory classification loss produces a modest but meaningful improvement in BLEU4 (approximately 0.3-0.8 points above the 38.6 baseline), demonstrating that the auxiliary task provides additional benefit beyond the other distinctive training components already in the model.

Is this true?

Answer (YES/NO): NO